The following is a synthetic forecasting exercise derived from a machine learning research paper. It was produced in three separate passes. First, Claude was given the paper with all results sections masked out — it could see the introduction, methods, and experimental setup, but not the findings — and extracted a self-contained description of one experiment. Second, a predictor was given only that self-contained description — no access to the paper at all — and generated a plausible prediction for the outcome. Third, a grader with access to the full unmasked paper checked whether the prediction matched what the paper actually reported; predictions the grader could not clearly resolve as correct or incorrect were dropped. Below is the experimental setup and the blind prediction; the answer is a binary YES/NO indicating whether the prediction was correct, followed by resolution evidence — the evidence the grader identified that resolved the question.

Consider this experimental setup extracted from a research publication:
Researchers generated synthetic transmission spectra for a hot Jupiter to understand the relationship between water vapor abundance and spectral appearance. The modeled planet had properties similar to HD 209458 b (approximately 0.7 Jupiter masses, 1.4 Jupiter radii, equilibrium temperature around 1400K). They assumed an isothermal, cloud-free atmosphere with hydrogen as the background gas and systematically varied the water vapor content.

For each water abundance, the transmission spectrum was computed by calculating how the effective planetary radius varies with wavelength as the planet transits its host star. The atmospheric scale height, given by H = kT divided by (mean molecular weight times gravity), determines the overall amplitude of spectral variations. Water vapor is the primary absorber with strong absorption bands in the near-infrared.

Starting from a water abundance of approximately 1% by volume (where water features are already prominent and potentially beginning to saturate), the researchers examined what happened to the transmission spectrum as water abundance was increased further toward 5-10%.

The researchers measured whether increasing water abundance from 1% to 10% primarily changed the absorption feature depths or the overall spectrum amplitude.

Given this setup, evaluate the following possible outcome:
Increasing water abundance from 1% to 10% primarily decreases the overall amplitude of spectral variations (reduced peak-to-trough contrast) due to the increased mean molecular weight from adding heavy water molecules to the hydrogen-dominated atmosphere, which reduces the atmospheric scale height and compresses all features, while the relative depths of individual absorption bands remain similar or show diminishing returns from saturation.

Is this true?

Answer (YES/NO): YES